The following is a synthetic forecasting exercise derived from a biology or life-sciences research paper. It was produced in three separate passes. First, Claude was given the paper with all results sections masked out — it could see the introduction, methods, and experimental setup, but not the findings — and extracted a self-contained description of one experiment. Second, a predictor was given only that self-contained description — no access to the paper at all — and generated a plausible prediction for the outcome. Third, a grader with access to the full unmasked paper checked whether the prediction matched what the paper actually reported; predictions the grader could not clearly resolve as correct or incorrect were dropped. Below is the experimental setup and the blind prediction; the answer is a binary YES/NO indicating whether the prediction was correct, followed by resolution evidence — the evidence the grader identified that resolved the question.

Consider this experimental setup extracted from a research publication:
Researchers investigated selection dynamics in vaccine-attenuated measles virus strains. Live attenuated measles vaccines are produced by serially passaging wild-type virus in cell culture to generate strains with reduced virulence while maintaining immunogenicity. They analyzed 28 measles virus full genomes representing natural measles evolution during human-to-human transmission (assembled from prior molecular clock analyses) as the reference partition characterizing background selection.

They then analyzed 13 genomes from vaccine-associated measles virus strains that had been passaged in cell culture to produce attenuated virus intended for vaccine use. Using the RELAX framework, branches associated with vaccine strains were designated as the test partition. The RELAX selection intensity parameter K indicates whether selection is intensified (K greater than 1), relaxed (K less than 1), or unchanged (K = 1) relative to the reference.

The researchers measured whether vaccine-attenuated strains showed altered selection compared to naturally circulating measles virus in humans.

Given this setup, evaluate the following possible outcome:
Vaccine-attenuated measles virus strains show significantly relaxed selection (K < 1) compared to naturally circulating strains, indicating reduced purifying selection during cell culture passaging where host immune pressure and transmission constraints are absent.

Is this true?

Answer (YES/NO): YES